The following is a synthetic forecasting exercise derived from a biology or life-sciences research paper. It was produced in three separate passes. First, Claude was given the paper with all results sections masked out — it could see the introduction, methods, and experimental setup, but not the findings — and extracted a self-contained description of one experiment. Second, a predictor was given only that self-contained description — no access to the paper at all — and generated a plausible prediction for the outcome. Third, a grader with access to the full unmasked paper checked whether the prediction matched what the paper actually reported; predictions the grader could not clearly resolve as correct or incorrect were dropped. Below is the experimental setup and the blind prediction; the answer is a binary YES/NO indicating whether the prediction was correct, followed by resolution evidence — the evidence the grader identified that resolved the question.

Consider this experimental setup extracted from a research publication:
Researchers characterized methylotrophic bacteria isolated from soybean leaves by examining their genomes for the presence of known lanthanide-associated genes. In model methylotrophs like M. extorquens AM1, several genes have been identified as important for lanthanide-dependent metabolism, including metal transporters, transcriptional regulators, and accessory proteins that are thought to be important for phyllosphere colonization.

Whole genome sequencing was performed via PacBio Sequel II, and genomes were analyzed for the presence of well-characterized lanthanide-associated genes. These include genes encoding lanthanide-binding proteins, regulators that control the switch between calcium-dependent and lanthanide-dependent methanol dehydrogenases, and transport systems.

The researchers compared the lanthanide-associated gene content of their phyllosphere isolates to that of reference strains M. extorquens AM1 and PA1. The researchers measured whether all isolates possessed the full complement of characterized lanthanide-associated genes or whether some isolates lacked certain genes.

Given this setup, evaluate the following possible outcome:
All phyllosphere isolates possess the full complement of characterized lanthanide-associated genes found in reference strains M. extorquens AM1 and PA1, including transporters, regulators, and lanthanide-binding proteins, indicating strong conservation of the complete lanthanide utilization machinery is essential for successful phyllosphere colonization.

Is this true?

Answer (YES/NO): NO